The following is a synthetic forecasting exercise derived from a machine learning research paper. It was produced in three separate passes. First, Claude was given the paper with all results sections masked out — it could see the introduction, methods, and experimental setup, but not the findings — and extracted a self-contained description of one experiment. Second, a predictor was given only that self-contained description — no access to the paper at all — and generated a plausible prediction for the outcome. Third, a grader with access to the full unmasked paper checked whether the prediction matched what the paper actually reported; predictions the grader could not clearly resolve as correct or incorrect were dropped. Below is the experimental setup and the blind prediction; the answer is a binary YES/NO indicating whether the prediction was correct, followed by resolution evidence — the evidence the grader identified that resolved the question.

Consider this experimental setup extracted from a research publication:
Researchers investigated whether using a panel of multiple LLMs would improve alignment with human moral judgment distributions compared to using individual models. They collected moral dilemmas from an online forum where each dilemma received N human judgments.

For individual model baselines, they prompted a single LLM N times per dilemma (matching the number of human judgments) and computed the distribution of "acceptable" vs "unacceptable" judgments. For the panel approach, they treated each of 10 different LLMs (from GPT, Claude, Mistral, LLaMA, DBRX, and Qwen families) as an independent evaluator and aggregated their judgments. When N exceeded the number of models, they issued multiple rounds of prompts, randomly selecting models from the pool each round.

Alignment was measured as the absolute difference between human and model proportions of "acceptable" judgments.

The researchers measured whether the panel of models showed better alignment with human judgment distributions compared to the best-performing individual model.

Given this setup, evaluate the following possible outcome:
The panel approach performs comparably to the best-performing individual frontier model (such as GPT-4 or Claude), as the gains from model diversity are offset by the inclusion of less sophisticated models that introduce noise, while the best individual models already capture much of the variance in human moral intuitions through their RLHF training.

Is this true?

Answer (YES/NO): NO